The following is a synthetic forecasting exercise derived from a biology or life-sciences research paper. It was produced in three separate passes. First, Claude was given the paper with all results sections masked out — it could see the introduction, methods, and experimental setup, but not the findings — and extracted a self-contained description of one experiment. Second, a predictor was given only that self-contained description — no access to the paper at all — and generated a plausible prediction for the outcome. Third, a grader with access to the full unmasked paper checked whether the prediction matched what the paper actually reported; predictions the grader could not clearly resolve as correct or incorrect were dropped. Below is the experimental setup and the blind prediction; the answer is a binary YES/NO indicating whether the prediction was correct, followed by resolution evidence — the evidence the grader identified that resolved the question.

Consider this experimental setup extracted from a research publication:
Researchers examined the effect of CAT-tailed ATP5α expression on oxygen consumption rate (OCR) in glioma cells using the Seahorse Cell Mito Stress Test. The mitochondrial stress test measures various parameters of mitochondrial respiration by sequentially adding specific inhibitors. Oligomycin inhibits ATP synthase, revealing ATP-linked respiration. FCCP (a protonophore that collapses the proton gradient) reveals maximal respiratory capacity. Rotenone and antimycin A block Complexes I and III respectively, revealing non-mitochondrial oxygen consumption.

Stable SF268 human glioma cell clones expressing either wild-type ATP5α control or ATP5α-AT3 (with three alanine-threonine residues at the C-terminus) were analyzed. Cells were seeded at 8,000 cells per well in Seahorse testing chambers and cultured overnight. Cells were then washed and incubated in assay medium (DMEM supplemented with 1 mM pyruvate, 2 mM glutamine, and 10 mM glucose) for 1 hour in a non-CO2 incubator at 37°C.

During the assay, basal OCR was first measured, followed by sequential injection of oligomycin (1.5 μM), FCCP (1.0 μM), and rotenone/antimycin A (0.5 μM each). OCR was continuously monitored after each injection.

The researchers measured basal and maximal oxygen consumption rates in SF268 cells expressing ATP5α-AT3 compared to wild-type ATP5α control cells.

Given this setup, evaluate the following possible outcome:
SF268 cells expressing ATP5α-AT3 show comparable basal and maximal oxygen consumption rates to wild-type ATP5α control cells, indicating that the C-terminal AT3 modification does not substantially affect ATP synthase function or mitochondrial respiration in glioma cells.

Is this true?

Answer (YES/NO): NO